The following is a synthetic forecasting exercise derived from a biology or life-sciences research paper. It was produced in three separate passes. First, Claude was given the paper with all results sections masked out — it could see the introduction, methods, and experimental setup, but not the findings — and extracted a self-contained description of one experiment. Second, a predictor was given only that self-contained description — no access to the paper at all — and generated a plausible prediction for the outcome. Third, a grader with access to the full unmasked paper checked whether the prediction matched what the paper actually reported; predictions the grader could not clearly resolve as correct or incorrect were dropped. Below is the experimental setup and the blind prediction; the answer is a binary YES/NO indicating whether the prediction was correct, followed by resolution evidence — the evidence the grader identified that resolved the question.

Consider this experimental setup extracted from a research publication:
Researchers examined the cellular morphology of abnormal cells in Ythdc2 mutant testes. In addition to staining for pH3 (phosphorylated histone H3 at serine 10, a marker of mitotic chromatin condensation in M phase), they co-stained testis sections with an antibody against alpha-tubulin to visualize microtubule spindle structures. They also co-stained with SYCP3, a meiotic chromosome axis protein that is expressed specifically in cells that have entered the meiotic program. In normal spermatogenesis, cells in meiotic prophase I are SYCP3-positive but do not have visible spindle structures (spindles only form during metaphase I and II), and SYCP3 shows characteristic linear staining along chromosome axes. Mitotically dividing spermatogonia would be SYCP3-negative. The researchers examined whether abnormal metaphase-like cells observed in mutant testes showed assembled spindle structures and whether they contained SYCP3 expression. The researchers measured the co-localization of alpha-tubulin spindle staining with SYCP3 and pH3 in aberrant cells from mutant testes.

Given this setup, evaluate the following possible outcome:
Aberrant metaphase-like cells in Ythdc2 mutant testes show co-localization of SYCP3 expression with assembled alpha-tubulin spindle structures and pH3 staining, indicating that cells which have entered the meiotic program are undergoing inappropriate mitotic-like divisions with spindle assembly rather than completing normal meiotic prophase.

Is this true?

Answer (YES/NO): YES